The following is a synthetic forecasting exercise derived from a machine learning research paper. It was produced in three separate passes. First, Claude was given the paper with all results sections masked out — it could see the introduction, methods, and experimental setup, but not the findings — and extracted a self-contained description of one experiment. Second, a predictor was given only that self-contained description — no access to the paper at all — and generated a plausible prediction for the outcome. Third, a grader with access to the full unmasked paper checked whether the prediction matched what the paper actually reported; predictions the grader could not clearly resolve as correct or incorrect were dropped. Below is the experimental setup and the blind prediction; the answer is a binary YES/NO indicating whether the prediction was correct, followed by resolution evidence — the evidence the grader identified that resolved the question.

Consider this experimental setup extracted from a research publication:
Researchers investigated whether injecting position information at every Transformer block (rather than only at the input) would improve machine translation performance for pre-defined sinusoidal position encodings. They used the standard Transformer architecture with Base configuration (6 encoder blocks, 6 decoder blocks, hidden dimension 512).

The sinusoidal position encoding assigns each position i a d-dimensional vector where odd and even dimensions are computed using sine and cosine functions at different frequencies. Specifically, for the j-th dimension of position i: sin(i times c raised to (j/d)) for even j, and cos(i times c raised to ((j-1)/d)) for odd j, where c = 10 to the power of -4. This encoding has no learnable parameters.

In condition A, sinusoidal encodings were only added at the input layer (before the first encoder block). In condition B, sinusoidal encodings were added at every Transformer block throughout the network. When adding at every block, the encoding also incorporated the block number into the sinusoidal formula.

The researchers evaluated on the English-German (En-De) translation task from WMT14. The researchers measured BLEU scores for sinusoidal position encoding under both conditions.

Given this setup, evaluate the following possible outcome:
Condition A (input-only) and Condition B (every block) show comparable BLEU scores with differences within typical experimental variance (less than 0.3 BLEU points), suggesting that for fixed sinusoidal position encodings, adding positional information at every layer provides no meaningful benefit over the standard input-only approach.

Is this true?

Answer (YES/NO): NO